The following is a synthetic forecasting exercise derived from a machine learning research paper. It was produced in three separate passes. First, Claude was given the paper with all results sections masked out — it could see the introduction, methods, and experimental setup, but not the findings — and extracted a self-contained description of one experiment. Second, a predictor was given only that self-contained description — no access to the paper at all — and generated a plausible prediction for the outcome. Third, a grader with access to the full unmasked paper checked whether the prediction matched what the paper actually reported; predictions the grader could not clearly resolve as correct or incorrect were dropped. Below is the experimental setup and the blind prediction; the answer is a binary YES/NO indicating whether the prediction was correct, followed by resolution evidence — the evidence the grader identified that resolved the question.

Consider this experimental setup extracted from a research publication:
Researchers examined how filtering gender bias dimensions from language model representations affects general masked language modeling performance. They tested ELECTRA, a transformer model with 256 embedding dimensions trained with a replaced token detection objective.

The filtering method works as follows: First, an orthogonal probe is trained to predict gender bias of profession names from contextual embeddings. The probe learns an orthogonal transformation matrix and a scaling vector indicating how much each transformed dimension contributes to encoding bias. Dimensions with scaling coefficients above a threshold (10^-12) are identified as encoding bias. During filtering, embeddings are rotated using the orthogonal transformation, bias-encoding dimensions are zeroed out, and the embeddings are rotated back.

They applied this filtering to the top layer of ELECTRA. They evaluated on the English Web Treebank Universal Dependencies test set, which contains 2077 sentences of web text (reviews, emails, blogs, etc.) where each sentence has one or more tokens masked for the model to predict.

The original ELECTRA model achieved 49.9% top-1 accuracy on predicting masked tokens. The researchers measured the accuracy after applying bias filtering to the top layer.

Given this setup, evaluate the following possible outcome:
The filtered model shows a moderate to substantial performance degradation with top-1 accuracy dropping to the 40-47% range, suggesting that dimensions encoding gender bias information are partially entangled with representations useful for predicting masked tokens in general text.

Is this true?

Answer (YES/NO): YES